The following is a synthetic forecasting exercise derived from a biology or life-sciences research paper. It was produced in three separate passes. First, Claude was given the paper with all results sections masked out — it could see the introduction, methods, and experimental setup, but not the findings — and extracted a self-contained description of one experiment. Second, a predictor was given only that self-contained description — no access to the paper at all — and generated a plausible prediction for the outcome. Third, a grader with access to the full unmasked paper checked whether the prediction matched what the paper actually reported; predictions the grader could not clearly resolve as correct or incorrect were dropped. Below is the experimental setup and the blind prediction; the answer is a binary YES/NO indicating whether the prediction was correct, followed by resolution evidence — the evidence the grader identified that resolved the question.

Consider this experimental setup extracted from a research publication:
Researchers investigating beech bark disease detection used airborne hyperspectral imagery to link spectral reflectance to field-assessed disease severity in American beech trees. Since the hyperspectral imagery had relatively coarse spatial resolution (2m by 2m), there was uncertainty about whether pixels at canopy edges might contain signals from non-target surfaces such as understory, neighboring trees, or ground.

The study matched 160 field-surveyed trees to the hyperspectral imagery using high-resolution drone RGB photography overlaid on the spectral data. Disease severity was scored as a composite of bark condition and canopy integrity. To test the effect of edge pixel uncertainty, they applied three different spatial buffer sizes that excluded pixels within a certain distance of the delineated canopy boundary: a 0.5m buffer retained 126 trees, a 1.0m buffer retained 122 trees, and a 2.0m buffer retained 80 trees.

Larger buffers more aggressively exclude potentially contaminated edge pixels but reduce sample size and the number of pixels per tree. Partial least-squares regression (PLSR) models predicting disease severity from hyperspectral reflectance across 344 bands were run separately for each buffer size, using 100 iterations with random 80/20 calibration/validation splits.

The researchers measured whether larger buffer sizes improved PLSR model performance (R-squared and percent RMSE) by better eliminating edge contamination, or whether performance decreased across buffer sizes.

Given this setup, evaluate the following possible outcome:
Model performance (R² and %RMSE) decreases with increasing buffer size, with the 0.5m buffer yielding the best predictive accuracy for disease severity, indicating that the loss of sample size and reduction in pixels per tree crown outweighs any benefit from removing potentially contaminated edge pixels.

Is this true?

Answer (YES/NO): NO